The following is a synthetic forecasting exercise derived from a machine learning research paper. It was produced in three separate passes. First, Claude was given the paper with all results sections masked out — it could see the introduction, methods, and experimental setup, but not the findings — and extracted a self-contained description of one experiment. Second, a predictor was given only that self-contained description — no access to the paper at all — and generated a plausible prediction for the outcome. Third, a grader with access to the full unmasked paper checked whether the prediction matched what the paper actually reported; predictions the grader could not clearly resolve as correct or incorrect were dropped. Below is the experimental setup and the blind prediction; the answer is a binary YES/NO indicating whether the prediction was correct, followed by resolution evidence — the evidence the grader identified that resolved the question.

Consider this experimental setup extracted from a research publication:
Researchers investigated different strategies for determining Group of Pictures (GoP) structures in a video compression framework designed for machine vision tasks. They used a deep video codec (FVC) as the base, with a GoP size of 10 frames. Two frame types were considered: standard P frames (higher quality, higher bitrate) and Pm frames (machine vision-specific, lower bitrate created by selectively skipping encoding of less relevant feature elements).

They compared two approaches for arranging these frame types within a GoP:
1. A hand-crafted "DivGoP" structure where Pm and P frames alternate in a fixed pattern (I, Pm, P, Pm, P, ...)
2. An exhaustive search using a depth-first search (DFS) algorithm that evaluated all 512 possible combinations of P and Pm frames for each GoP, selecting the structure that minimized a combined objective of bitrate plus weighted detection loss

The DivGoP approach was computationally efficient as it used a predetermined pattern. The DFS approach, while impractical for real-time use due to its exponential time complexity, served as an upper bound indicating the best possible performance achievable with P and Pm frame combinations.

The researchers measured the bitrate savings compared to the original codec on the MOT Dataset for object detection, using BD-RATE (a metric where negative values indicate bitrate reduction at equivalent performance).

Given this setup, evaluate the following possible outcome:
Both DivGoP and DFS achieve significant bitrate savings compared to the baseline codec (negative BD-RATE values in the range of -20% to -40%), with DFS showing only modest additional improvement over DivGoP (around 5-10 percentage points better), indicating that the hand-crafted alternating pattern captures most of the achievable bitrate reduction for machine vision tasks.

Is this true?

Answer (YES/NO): NO